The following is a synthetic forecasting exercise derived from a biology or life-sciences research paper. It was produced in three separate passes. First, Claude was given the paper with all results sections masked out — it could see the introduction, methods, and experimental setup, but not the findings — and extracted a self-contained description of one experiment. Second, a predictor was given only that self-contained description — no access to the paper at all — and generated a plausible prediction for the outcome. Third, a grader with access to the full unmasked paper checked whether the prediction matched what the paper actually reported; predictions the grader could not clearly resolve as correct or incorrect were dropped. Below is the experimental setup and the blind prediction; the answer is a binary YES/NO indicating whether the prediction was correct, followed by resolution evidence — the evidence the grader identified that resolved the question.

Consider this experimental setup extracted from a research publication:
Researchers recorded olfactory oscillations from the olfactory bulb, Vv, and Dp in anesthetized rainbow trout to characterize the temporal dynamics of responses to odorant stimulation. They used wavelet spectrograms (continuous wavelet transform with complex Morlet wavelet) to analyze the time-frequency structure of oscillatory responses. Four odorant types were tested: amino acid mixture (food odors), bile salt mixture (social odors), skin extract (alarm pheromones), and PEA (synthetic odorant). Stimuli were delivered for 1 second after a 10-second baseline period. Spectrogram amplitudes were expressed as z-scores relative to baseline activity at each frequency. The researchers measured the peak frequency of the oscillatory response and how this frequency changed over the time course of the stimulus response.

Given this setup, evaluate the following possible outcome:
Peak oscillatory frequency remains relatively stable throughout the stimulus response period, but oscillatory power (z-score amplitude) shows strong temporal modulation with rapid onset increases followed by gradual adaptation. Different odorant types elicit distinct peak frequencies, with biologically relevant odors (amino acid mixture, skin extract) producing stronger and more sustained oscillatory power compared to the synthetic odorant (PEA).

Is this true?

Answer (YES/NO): NO